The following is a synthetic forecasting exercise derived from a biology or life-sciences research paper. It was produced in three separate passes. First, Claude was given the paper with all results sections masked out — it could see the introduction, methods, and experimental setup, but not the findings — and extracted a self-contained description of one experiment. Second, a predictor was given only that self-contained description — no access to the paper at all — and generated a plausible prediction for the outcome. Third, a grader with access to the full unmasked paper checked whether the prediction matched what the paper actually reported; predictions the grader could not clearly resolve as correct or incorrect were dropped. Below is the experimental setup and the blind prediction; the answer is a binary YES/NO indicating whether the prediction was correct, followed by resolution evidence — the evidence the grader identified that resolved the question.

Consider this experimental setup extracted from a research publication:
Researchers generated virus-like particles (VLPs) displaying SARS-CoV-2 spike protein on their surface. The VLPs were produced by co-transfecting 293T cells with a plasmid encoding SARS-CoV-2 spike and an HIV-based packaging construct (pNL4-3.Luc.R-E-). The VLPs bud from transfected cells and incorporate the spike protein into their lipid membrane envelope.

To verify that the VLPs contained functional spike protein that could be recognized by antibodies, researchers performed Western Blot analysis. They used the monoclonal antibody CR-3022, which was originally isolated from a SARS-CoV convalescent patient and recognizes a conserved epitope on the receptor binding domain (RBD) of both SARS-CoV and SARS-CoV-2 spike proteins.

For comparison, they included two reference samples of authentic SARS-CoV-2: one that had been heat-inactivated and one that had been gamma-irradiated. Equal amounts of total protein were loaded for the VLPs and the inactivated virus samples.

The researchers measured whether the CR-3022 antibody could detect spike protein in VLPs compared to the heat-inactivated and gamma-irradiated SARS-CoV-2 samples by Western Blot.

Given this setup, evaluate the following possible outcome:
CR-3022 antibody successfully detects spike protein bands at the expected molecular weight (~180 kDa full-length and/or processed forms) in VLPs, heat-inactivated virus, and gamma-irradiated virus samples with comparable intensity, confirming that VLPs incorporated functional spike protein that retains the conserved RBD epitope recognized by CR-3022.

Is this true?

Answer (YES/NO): NO